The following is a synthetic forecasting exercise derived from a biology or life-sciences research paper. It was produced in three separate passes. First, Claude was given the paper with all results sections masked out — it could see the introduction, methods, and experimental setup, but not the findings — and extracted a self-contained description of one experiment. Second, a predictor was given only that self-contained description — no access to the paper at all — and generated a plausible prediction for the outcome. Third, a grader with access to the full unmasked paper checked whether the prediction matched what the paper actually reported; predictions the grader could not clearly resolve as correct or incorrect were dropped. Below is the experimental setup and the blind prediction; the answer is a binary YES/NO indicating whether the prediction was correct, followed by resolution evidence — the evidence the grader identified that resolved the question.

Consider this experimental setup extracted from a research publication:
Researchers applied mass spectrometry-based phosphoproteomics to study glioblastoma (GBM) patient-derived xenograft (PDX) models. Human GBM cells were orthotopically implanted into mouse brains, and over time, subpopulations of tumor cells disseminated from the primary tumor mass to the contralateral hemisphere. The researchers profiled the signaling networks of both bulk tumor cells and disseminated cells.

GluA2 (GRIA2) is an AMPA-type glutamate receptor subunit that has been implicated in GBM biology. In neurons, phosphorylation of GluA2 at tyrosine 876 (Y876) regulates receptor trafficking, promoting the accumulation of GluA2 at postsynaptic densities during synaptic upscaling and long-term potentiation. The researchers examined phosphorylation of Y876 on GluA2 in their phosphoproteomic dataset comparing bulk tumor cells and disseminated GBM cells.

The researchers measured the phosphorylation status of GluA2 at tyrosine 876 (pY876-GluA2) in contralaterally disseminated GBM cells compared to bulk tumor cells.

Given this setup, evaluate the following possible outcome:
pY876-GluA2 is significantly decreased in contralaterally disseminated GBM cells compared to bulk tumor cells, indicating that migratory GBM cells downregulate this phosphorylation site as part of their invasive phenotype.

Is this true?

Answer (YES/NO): NO